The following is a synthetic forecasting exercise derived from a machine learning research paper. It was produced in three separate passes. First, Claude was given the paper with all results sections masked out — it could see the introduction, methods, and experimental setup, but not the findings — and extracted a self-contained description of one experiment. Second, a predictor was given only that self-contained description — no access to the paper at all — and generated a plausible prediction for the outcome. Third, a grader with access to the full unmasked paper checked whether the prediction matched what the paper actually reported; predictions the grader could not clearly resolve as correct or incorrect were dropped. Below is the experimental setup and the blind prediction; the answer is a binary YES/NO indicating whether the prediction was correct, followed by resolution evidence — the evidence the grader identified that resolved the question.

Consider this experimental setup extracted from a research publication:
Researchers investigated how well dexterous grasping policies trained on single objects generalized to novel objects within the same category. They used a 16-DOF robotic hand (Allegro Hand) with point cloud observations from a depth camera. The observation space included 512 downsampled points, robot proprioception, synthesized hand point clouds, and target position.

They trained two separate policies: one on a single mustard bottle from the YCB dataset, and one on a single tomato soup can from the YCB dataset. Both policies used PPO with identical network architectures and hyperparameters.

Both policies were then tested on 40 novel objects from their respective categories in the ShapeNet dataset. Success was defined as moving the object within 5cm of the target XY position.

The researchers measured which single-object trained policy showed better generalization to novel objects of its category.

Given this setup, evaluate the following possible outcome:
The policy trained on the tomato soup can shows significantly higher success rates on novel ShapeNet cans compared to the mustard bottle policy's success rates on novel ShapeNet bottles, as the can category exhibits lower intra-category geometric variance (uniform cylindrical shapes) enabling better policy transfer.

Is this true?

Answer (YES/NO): NO